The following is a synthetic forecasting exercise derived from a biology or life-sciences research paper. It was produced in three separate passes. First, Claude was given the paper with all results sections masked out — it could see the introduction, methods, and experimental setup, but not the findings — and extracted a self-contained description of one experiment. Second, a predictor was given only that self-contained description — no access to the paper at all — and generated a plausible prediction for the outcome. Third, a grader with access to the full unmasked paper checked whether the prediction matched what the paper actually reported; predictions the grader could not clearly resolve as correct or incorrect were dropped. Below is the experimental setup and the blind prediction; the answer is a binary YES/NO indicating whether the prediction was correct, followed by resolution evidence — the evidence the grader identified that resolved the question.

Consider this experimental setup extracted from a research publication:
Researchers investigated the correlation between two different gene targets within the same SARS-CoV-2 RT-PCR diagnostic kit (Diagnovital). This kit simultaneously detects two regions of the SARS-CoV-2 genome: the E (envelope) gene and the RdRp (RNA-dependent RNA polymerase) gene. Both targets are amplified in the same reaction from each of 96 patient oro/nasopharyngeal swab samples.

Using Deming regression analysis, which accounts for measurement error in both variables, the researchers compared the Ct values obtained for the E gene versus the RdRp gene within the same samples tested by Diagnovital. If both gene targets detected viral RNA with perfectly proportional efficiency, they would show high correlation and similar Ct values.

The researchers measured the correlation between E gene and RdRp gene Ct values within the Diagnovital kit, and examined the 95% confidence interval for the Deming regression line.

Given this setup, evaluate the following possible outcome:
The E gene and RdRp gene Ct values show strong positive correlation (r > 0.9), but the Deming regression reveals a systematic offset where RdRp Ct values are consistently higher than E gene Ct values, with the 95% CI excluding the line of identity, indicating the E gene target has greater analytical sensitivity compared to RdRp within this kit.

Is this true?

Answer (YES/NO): NO